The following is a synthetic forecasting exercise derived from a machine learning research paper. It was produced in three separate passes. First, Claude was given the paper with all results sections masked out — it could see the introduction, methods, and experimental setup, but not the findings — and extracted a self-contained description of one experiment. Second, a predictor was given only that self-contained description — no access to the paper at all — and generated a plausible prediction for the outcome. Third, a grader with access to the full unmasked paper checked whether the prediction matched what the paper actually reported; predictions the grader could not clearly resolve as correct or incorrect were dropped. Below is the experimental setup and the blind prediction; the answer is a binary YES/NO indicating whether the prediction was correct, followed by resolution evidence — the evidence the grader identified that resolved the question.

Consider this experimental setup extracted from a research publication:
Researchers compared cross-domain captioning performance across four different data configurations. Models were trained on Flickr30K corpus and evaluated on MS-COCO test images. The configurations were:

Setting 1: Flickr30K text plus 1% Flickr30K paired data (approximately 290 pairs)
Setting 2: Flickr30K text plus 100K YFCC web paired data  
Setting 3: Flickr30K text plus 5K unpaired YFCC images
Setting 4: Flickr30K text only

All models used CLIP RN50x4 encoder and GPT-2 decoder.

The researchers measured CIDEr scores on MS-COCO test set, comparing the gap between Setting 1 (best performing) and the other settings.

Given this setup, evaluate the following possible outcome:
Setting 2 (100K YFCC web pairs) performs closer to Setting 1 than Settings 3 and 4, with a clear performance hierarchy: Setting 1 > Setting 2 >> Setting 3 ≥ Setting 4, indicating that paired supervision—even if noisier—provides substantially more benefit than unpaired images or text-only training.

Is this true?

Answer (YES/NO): NO